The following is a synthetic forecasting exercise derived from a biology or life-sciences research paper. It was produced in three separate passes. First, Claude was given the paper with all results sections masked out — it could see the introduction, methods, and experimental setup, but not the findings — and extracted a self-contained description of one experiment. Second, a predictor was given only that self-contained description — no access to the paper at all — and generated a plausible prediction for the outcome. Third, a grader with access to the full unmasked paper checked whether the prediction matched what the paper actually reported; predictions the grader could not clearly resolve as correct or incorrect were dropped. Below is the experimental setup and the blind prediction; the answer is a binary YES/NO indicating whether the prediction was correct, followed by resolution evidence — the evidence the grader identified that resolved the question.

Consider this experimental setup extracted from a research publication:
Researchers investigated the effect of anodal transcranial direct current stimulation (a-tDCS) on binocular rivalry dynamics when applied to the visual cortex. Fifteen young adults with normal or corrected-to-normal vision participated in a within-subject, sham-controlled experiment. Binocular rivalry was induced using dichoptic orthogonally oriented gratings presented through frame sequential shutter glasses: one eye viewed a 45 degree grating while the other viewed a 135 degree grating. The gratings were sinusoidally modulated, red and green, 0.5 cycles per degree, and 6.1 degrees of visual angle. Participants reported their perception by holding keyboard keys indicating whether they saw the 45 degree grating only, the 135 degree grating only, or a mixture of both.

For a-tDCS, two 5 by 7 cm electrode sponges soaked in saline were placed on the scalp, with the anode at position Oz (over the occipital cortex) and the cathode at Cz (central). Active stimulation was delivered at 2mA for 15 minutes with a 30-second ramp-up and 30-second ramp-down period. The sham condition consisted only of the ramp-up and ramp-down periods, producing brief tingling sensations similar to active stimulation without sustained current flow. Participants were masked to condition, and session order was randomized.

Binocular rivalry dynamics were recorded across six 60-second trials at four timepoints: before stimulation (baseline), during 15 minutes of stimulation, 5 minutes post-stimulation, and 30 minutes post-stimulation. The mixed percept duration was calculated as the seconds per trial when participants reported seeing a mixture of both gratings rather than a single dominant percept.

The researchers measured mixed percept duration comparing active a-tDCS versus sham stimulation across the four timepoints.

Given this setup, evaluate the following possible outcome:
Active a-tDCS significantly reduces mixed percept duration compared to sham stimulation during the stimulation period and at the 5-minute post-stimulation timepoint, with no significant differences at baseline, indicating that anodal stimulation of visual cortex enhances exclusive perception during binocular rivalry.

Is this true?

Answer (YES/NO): NO